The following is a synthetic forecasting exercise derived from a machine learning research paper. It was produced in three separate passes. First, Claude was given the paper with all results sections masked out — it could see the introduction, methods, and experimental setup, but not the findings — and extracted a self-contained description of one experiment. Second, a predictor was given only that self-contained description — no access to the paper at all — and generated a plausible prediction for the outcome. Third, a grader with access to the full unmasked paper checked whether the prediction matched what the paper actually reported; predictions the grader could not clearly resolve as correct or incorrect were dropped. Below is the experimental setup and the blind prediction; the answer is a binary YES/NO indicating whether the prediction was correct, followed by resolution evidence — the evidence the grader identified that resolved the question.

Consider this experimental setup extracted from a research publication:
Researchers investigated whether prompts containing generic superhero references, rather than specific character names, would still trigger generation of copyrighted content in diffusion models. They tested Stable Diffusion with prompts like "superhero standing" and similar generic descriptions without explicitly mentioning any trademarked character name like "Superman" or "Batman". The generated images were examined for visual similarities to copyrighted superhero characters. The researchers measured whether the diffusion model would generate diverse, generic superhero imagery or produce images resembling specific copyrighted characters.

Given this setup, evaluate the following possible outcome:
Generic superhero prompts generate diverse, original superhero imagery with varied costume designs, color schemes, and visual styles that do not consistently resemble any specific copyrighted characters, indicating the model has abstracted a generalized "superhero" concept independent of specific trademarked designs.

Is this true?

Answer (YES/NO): NO